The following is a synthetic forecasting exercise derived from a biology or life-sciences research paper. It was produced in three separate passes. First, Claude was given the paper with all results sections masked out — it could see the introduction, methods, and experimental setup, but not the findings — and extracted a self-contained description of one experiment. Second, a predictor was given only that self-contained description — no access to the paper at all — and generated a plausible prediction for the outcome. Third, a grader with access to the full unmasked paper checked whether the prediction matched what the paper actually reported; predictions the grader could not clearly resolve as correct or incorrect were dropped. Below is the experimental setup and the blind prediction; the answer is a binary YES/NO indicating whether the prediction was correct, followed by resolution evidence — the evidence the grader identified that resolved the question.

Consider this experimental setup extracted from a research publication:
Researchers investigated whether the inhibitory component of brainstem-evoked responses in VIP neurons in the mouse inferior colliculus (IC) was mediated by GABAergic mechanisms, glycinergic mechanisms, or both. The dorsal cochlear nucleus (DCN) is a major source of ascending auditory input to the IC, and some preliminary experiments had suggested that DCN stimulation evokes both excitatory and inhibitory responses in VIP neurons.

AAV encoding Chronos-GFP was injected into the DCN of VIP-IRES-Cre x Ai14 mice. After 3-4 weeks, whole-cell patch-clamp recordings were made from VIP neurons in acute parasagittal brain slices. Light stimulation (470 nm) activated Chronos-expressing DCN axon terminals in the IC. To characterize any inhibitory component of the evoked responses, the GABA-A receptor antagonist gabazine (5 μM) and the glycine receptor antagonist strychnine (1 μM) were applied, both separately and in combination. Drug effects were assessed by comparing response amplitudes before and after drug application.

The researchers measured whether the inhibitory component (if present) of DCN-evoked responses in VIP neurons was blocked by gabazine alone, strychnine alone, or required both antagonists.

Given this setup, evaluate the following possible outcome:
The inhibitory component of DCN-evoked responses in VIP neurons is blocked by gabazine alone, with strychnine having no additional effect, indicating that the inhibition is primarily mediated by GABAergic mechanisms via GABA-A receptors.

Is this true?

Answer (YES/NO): YES